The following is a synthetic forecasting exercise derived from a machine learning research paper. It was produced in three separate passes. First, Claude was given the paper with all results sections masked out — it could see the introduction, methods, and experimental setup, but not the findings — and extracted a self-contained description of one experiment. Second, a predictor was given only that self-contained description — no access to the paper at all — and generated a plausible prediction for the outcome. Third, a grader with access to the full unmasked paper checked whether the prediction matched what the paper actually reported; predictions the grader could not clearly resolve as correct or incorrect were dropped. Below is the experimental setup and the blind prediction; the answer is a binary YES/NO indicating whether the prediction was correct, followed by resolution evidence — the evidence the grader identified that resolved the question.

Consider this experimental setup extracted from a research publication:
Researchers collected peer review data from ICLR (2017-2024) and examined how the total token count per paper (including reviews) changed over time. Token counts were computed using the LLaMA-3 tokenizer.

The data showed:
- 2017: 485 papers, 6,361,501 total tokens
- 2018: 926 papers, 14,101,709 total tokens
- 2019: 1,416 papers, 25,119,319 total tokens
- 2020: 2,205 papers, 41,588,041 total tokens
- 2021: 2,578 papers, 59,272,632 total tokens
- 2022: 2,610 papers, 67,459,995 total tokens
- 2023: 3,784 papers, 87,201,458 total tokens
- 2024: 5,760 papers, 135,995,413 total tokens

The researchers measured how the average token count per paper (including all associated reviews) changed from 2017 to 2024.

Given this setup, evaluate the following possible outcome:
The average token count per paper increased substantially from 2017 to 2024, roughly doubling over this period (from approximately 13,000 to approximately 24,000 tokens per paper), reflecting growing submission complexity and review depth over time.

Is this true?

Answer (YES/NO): NO